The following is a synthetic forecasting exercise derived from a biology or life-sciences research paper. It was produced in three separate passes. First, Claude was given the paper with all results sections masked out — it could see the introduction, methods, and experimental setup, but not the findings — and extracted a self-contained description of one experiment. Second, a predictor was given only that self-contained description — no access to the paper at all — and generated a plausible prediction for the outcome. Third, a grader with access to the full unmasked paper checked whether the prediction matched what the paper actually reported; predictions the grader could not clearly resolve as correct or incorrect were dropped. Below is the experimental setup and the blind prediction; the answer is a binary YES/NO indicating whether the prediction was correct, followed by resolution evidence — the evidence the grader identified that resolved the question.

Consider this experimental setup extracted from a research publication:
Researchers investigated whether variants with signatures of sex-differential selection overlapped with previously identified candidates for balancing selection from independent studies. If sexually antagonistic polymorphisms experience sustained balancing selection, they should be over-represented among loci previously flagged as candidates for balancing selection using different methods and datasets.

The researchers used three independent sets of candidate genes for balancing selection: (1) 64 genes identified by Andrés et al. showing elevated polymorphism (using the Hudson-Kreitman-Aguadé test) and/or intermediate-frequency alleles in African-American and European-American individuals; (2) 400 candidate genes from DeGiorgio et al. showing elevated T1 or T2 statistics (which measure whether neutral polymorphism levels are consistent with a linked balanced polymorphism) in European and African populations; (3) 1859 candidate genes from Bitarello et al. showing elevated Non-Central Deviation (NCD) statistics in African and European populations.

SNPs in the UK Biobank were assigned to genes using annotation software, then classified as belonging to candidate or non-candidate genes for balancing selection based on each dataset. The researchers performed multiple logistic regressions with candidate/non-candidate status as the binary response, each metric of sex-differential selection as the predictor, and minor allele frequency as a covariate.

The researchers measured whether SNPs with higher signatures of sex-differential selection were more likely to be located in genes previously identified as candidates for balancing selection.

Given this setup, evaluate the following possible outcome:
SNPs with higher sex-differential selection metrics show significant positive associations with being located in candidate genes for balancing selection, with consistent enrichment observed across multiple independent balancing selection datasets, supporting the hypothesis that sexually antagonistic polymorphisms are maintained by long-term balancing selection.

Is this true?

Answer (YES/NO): NO